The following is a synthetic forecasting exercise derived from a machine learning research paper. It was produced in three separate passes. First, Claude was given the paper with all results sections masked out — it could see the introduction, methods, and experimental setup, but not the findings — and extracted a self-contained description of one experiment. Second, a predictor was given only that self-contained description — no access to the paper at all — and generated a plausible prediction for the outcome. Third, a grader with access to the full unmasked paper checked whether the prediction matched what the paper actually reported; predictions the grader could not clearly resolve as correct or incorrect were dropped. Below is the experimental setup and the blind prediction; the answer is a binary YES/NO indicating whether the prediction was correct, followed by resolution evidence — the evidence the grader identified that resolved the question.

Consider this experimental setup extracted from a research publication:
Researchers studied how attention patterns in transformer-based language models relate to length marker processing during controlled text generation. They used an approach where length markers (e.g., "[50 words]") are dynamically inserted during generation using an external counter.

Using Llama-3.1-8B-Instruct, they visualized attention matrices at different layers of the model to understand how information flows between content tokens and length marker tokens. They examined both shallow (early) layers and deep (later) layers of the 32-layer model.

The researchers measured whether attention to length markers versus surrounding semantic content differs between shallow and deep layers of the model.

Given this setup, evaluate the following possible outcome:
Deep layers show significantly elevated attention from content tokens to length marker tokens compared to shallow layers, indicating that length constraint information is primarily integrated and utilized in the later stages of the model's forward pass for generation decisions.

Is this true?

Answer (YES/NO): NO